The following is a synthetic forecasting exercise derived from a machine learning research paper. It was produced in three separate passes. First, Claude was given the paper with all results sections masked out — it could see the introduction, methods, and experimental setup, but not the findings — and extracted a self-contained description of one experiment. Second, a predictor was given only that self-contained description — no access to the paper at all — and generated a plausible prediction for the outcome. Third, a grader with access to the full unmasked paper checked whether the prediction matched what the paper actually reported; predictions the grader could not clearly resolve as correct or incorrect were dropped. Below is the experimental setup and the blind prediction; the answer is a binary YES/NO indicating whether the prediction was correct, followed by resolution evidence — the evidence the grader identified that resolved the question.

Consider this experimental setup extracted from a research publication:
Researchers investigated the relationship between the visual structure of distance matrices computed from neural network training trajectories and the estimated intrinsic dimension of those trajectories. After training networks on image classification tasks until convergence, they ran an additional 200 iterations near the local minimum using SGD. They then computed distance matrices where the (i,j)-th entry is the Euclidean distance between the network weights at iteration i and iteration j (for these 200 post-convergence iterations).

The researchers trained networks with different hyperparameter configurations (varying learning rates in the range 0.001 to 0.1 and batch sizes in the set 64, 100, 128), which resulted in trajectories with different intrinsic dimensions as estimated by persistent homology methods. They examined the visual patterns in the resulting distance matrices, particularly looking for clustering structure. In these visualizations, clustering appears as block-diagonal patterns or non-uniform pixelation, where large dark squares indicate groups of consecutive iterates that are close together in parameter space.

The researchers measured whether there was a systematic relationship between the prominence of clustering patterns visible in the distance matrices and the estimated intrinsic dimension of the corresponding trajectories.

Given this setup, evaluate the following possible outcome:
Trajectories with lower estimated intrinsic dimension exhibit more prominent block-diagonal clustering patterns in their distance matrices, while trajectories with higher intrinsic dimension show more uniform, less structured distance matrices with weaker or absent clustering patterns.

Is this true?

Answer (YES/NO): YES